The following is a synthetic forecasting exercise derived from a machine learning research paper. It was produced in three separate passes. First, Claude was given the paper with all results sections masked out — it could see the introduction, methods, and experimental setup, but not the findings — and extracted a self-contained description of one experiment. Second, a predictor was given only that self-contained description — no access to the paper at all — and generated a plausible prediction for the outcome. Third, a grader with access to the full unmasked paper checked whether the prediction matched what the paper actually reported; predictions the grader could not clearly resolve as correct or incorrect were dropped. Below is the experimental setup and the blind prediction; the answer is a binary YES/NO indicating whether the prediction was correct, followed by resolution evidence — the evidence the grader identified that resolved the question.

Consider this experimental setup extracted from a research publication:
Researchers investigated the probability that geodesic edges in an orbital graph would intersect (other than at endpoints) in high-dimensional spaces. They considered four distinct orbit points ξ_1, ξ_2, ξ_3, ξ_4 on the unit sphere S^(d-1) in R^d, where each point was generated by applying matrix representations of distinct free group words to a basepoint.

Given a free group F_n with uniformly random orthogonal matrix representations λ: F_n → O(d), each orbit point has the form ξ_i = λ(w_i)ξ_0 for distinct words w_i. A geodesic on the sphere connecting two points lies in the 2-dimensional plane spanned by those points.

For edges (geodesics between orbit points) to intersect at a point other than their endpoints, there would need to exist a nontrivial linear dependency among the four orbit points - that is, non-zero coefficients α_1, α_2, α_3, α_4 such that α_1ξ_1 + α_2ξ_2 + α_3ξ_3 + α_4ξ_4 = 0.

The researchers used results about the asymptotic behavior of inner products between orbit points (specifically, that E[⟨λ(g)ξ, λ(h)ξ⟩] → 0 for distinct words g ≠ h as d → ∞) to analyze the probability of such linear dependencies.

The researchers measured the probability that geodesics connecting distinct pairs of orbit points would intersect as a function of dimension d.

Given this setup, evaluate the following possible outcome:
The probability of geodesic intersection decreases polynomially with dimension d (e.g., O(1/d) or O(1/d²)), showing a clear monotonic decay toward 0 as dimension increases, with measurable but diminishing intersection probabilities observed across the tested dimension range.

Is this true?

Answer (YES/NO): YES